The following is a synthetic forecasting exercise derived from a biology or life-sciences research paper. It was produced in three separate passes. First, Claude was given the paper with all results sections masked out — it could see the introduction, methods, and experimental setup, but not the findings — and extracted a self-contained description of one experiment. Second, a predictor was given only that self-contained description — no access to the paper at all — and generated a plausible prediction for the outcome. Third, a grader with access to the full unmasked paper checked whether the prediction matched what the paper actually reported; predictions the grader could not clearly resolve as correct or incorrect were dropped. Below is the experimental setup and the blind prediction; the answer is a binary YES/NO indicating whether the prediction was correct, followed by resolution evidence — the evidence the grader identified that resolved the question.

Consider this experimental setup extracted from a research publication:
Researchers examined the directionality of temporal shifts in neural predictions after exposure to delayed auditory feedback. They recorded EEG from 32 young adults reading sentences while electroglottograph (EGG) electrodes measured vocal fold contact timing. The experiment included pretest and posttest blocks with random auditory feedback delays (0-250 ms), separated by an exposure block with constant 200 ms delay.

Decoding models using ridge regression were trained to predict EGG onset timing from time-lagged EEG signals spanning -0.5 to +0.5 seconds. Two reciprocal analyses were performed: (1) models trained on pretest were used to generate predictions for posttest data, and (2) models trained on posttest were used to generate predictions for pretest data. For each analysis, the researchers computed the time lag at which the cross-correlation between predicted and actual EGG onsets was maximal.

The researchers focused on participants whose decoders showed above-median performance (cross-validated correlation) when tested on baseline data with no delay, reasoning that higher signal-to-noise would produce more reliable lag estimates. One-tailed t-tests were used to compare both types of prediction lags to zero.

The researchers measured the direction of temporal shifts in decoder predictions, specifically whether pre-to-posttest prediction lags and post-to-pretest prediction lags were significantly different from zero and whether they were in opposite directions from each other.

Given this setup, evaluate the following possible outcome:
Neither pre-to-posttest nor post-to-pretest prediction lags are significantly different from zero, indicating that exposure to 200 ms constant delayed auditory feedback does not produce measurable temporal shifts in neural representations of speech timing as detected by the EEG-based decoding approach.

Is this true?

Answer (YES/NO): NO